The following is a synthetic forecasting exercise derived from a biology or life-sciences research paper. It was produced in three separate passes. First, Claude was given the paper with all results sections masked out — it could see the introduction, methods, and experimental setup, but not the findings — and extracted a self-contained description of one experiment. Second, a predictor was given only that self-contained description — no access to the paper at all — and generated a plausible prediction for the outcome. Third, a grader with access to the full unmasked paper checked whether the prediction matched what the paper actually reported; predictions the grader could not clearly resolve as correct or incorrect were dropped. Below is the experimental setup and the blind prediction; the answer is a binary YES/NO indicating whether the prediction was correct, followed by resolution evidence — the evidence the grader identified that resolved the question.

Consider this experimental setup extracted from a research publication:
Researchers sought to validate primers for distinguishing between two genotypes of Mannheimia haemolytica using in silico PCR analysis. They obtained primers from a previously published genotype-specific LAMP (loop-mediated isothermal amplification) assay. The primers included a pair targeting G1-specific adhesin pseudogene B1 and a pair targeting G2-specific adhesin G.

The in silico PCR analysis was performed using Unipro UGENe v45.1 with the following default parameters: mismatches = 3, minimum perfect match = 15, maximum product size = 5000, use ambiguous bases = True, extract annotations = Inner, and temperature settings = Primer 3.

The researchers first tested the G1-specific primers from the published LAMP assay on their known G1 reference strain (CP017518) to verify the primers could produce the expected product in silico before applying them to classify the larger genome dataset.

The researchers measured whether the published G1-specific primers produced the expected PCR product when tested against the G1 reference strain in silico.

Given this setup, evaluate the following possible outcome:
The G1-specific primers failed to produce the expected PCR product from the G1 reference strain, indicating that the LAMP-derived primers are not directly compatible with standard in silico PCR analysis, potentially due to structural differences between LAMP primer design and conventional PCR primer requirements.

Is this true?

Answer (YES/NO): YES